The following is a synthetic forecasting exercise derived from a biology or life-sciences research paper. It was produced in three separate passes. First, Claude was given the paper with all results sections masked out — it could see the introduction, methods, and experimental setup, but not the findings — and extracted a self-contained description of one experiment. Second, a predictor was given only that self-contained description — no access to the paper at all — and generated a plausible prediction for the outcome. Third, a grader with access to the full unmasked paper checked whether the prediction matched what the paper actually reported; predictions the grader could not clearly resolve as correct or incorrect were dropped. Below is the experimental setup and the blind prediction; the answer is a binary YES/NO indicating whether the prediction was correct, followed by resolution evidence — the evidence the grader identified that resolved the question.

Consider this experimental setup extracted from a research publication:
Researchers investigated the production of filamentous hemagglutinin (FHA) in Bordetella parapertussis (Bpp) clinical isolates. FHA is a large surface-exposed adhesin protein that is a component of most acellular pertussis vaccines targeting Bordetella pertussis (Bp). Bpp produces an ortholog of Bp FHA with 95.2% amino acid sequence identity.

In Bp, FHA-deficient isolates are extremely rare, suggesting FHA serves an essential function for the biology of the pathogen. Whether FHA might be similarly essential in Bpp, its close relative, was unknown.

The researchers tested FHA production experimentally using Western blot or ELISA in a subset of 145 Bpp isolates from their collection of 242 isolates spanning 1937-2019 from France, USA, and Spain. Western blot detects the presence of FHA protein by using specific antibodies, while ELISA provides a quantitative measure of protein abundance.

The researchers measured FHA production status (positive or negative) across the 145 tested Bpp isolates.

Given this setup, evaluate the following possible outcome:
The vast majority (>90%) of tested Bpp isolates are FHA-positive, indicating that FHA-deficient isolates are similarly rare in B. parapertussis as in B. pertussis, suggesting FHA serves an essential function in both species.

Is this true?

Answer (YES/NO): YES